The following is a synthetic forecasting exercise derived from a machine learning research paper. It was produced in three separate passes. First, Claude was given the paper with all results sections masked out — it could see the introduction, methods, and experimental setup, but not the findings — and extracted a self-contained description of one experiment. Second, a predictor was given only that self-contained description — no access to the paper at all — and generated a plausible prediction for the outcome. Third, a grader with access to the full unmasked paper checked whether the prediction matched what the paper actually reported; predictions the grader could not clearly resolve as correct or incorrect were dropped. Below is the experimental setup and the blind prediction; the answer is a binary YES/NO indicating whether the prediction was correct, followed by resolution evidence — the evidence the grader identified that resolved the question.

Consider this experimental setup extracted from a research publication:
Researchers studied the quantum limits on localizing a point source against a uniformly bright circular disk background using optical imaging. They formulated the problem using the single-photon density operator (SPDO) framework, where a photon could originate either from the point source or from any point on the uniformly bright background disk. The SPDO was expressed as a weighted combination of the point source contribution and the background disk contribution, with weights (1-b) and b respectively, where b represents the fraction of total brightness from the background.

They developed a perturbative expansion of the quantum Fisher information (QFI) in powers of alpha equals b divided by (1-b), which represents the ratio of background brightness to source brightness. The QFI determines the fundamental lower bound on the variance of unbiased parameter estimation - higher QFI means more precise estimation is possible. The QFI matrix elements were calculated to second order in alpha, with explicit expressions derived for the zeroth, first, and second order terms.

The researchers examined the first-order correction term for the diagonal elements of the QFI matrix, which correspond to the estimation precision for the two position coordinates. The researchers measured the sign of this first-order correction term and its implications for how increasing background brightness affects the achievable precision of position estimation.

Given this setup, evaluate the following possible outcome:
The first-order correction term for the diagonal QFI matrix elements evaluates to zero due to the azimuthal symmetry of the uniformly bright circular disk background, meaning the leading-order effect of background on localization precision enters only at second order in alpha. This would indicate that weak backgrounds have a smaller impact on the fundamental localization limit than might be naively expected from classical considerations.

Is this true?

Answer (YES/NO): NO